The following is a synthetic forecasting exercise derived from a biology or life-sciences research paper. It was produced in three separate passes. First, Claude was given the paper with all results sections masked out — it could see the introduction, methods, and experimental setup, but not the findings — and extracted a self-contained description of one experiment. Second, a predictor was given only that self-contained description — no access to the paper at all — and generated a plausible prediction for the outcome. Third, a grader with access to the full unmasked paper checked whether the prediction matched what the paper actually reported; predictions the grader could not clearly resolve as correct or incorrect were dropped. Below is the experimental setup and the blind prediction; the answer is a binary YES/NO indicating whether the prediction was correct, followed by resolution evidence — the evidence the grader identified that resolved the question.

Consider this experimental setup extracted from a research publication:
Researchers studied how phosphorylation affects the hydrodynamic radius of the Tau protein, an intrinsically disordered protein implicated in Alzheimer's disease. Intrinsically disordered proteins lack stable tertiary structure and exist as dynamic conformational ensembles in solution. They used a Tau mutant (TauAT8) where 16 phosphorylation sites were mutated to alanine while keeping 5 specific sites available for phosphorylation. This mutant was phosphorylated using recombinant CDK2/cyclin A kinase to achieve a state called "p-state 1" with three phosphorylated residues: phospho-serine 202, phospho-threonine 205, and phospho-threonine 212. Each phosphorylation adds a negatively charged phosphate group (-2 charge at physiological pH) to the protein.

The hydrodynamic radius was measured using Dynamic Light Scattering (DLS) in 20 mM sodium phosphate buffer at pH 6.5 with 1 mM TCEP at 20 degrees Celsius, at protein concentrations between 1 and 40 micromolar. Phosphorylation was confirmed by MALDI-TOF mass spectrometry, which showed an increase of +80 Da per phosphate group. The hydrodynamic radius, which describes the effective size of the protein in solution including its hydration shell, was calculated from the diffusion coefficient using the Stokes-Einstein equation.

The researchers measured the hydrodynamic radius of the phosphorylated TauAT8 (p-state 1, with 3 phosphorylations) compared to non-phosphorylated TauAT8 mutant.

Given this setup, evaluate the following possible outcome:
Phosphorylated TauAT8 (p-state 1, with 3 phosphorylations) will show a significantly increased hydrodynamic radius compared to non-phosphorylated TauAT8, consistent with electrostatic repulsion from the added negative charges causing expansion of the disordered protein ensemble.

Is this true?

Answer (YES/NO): NO